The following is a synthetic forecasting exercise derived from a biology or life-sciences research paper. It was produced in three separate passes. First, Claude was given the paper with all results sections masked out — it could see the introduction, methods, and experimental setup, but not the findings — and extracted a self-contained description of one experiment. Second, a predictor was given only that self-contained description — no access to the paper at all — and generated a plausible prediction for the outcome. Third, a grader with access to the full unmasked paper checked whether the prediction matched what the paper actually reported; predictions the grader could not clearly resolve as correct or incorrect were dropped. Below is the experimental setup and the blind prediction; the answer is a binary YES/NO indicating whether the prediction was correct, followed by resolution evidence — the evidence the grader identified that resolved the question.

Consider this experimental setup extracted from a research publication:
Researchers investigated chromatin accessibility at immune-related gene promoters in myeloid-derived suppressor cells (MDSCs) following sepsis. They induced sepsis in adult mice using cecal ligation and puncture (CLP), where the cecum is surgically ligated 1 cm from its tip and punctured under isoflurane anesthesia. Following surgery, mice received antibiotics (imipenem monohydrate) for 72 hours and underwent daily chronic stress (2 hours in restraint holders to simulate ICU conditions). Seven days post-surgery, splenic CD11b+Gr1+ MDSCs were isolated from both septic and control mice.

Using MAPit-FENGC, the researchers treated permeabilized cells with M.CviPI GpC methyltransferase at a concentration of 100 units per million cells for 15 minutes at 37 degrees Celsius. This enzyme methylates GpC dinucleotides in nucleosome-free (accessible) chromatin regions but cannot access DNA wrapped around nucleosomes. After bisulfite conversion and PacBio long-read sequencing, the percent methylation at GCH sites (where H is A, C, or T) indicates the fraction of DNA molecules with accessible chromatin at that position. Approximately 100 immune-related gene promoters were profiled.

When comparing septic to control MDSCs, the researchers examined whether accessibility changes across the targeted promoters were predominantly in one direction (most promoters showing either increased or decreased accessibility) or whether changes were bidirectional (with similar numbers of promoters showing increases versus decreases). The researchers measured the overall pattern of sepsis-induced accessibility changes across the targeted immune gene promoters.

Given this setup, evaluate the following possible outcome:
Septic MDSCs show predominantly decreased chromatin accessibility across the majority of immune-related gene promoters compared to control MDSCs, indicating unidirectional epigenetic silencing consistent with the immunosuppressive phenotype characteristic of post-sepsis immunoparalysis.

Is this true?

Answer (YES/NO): NO